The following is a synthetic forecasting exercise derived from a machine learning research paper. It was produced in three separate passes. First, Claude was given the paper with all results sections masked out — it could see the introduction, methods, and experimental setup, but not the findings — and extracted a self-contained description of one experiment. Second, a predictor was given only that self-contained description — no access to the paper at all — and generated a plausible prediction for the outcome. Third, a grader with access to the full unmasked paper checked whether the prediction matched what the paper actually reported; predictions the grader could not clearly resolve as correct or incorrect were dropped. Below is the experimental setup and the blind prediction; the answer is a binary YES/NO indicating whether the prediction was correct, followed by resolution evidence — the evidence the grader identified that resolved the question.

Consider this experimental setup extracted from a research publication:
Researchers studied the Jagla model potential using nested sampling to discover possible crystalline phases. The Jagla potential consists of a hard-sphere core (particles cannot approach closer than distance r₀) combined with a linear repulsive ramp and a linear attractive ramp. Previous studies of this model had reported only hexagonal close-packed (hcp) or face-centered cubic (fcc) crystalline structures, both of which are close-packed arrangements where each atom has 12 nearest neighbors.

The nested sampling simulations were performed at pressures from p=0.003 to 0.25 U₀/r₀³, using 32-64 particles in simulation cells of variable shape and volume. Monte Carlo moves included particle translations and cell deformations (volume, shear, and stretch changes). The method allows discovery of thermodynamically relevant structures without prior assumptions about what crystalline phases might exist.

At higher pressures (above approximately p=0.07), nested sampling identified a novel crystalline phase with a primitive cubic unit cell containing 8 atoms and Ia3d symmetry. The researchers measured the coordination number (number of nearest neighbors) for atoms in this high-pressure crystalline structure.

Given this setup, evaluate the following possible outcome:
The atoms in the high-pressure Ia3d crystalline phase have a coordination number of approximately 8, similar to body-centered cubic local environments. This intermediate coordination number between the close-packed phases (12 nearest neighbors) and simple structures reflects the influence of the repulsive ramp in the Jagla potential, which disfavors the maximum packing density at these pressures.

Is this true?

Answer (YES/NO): NO